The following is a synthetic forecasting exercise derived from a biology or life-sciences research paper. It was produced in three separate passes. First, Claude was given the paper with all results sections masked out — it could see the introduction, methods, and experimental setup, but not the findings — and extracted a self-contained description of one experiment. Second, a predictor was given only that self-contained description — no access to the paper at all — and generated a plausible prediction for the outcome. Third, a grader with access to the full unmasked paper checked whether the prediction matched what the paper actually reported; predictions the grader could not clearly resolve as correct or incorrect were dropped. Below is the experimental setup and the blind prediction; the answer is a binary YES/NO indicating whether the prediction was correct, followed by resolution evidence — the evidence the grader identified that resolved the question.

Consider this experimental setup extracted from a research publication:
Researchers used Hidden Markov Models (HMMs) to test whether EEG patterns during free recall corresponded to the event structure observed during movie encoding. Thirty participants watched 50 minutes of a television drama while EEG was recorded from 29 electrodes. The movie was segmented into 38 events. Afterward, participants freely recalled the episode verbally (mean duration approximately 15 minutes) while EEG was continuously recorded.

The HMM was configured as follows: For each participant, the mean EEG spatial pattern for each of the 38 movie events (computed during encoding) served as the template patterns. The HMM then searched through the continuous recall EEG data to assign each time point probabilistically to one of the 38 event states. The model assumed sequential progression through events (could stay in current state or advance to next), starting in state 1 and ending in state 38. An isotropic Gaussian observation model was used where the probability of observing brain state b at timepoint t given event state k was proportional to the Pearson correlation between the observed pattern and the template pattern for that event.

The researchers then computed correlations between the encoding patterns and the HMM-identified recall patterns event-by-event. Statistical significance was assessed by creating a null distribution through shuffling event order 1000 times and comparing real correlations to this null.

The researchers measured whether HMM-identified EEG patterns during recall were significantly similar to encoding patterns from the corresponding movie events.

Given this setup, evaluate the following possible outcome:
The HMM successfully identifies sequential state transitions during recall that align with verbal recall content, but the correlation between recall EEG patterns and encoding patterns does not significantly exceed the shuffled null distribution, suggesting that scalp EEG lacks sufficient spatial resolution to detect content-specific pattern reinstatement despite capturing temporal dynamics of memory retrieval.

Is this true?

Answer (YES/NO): NO